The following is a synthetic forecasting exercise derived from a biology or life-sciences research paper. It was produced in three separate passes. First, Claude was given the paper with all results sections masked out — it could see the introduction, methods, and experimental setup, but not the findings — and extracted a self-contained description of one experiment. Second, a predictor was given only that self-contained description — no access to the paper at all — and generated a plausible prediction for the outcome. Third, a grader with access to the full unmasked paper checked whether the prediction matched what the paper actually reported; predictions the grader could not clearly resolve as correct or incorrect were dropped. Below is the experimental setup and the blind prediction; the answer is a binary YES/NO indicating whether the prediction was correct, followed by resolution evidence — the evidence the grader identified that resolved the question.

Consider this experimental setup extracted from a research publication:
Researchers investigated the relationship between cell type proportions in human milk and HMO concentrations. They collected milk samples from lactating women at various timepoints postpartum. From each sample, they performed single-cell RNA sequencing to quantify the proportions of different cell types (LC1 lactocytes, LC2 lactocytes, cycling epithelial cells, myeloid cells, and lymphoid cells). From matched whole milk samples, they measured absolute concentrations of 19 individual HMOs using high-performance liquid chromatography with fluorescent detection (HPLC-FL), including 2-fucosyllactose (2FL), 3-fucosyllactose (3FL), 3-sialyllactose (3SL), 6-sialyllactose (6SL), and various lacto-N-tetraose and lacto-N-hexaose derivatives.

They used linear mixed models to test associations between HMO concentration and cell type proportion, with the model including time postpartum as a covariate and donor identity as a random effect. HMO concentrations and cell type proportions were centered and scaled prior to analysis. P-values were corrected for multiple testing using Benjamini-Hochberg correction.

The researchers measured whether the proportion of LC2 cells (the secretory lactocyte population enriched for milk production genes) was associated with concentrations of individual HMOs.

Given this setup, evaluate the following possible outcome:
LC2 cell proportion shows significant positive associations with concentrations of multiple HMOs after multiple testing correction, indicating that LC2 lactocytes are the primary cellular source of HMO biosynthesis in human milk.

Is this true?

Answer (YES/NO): NO